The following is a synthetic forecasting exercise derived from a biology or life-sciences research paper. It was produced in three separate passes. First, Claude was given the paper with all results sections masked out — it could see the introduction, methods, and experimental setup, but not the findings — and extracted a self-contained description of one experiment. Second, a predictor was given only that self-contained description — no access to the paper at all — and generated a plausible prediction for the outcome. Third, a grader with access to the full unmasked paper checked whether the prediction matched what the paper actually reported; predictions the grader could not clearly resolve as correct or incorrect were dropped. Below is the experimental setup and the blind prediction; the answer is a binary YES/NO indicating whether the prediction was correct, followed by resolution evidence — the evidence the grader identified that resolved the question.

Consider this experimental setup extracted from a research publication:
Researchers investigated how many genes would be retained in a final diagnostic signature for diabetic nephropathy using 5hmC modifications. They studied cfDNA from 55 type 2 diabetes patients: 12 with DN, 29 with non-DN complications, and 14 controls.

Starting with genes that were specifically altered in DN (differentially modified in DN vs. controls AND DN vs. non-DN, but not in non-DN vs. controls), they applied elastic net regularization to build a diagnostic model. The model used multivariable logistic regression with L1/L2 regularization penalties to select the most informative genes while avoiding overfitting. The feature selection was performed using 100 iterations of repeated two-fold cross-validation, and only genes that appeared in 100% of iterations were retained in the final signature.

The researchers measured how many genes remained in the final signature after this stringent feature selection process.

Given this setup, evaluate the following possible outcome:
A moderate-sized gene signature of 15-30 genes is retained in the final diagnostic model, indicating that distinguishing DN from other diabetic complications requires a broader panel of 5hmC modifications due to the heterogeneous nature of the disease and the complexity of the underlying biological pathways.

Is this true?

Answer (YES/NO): NO